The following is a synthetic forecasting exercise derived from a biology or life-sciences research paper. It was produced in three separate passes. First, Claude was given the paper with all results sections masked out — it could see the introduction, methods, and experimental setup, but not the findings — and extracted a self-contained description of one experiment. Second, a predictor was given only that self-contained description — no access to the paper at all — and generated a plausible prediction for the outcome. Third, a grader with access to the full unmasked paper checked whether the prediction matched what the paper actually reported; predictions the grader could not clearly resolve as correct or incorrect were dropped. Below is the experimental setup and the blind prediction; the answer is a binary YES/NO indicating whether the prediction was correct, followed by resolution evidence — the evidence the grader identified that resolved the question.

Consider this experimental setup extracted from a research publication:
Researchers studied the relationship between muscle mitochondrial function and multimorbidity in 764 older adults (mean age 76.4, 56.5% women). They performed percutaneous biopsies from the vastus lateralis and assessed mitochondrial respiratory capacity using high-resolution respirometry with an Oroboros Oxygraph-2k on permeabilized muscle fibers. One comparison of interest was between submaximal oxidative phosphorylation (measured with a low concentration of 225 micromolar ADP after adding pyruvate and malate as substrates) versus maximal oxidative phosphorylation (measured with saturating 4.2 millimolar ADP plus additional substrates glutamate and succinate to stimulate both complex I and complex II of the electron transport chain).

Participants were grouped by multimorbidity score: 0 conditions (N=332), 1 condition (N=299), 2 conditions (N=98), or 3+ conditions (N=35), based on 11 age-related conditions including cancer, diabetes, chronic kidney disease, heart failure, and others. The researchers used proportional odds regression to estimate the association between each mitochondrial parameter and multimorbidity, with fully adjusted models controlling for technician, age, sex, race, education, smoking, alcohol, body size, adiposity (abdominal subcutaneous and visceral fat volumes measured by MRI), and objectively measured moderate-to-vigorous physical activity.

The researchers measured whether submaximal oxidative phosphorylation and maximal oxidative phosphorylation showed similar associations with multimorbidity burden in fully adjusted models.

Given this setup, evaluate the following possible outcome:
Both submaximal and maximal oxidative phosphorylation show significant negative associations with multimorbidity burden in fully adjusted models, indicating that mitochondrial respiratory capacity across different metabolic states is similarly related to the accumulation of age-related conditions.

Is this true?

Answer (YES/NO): NO